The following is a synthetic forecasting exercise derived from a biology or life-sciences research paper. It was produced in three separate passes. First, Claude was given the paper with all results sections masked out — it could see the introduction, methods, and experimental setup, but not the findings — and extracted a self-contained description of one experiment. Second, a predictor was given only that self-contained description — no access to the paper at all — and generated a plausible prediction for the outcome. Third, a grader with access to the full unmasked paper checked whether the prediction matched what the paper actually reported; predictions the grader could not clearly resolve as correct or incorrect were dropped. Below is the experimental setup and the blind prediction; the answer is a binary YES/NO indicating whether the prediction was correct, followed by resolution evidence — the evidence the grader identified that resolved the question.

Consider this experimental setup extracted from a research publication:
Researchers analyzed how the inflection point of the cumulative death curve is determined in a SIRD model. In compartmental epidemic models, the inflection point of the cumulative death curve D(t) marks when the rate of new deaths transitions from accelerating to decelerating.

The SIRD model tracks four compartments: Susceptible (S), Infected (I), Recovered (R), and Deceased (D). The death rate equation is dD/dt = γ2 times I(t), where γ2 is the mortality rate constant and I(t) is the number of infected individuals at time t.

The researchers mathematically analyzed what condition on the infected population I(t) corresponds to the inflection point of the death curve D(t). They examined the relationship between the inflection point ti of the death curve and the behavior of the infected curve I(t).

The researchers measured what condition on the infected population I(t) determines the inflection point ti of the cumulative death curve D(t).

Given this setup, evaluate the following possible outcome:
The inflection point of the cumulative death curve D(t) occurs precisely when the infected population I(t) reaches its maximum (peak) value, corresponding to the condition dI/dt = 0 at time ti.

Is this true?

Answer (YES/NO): YES